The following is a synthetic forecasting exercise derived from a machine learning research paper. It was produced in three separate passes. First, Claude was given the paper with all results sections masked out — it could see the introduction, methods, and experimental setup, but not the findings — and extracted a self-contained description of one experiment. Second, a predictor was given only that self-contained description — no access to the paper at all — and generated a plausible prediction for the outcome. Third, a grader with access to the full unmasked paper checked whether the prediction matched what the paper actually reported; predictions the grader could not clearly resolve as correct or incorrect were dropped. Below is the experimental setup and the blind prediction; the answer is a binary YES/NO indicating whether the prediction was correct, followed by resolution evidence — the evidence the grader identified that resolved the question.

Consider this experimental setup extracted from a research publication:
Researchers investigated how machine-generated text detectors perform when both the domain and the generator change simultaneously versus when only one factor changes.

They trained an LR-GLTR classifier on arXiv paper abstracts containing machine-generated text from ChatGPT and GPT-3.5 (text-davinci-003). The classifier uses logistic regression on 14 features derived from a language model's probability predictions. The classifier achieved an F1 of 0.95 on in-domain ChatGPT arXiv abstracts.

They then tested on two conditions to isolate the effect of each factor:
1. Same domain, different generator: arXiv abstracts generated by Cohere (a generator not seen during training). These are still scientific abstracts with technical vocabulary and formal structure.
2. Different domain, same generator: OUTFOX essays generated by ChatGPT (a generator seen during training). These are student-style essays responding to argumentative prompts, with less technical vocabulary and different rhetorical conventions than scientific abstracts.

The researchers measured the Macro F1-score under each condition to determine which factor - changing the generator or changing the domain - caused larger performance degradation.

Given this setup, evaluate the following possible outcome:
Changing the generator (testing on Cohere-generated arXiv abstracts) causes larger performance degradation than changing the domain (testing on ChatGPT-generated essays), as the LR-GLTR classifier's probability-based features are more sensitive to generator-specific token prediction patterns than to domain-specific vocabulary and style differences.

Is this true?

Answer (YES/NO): NO